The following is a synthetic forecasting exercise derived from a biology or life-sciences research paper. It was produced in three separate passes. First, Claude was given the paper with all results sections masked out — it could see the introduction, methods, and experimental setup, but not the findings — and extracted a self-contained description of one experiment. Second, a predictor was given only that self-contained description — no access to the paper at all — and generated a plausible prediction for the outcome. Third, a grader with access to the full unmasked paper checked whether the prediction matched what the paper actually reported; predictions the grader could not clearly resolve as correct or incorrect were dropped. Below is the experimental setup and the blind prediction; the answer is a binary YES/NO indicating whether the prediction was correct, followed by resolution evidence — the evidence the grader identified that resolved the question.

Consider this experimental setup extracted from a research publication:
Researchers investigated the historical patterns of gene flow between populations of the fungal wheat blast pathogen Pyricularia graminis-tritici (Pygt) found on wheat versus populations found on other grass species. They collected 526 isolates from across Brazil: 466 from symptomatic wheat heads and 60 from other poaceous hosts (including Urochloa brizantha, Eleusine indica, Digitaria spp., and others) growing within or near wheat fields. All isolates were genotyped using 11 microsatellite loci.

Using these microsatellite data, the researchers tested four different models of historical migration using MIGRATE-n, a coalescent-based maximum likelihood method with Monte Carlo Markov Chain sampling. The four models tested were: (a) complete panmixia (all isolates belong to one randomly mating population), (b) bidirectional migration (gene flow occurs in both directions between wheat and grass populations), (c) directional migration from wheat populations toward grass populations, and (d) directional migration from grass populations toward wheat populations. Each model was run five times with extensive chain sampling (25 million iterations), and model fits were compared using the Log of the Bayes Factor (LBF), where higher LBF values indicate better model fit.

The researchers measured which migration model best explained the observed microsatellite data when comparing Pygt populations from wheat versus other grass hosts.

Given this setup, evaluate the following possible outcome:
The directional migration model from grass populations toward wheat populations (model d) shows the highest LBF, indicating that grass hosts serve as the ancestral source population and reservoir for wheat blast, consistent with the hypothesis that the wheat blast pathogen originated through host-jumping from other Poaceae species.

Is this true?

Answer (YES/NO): YES